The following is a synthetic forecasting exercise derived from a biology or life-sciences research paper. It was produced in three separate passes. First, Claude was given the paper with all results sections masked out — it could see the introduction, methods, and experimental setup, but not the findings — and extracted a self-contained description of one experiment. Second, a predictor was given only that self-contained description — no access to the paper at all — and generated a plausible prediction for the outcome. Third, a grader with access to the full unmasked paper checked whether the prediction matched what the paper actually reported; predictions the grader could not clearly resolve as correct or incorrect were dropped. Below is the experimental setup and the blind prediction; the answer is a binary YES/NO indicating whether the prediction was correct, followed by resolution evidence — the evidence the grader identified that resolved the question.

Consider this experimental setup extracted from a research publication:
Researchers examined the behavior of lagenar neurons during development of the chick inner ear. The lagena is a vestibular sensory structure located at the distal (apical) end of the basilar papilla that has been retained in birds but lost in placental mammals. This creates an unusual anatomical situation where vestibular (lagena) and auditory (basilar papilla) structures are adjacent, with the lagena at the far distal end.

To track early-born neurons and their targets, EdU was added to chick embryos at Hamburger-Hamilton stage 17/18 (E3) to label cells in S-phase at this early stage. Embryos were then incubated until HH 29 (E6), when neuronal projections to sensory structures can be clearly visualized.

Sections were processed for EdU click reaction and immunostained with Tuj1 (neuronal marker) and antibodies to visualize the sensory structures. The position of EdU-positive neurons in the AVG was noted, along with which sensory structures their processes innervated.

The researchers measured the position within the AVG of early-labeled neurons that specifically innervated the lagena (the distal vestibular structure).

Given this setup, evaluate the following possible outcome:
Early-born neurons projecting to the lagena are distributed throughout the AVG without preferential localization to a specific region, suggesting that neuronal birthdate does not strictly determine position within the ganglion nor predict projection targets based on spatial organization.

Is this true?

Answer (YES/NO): NO